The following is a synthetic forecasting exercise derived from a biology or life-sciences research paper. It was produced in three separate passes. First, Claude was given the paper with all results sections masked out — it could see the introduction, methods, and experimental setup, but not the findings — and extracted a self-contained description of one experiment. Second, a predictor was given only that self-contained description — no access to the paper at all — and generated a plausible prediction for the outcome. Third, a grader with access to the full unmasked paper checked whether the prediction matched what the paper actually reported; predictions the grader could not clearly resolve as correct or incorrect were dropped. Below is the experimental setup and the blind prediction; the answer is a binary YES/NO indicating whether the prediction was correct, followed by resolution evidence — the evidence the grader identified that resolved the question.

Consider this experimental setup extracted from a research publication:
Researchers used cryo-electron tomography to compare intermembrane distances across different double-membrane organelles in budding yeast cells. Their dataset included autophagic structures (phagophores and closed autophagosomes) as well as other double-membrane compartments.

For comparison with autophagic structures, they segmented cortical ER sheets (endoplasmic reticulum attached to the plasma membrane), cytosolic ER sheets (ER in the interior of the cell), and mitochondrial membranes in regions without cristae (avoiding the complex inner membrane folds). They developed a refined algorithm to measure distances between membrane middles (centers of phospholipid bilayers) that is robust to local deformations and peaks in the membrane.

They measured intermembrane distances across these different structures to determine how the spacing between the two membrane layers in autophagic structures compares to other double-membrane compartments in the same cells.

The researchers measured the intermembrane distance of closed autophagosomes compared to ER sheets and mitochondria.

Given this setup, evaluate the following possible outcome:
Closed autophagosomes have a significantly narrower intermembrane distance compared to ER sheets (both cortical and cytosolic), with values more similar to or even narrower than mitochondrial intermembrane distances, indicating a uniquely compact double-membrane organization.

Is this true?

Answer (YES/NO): YES